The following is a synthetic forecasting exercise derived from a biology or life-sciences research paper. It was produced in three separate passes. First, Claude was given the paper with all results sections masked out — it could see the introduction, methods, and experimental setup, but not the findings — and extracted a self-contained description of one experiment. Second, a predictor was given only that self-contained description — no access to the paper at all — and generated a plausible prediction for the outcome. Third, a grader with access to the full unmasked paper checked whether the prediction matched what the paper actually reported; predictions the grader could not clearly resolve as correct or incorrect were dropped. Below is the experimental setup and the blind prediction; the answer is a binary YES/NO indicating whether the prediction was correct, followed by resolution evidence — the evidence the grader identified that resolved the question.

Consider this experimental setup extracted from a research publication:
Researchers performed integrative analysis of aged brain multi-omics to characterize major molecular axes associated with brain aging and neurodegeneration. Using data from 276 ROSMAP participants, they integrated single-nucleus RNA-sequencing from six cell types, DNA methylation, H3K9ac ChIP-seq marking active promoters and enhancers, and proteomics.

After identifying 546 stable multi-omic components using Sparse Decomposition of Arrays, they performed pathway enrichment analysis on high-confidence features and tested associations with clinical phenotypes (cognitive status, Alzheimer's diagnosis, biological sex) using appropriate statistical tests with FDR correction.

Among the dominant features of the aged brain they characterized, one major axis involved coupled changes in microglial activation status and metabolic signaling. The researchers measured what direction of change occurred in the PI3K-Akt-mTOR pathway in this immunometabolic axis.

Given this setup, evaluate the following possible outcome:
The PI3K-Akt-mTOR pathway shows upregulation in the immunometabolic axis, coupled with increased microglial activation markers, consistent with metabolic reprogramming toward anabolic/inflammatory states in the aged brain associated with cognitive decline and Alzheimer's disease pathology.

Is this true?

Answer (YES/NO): NO